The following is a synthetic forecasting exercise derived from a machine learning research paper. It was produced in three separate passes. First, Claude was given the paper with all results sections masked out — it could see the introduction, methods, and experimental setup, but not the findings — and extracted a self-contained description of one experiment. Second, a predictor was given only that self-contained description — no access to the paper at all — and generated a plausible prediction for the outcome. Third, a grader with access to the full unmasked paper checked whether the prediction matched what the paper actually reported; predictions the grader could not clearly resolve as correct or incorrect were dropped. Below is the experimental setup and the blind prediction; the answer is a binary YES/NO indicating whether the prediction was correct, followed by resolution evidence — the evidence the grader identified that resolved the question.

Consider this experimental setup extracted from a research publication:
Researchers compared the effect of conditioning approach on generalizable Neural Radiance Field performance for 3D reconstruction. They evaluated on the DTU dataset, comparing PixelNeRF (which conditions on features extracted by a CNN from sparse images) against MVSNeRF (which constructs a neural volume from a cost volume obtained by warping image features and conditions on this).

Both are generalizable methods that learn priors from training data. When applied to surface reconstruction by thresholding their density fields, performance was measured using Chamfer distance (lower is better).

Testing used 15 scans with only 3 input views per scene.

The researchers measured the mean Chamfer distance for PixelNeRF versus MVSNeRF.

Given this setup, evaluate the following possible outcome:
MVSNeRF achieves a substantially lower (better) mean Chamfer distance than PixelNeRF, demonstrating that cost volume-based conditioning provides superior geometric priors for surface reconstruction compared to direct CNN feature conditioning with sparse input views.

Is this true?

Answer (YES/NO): YES